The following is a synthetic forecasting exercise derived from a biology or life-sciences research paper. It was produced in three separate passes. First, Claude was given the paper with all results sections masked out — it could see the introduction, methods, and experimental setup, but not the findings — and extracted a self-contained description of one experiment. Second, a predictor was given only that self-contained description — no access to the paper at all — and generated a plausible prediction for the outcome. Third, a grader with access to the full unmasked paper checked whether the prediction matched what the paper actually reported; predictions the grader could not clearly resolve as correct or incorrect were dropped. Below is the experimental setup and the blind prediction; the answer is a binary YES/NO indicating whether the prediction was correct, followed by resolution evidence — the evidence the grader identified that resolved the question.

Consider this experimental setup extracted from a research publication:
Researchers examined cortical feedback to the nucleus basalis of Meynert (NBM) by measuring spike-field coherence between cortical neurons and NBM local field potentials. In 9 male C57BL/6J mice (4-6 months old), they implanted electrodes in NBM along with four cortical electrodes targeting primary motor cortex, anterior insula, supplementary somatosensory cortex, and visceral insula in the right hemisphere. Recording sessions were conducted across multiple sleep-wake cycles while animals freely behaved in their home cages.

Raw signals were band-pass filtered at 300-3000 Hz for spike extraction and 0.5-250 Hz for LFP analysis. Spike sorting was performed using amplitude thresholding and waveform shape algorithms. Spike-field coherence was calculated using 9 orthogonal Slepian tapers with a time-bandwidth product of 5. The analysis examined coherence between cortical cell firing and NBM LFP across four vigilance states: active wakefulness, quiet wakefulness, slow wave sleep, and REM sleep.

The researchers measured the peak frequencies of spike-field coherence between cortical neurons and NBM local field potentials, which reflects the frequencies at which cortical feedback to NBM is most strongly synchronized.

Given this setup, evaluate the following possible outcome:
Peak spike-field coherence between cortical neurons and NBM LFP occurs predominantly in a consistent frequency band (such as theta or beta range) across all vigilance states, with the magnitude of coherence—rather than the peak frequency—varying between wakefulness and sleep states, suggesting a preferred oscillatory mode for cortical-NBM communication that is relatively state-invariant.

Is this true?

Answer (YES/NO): NO